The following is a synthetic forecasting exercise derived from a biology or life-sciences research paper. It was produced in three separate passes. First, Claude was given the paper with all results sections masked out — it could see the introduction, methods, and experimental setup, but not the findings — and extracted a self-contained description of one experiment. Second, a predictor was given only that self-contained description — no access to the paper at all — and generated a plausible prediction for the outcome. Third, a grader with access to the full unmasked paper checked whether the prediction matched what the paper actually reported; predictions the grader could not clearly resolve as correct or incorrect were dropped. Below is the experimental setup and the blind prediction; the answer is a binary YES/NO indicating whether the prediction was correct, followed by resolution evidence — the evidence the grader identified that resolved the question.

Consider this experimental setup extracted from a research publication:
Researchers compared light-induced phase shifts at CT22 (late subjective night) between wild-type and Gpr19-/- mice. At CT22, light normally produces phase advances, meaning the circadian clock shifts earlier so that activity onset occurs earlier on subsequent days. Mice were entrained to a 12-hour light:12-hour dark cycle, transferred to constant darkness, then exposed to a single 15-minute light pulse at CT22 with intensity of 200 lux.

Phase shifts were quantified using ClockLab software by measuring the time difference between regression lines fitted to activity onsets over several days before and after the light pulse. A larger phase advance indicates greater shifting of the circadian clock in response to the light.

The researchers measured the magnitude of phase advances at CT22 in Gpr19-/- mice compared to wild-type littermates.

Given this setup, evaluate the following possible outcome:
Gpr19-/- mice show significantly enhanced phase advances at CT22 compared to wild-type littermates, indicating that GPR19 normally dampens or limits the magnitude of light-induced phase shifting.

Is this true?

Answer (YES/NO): NO